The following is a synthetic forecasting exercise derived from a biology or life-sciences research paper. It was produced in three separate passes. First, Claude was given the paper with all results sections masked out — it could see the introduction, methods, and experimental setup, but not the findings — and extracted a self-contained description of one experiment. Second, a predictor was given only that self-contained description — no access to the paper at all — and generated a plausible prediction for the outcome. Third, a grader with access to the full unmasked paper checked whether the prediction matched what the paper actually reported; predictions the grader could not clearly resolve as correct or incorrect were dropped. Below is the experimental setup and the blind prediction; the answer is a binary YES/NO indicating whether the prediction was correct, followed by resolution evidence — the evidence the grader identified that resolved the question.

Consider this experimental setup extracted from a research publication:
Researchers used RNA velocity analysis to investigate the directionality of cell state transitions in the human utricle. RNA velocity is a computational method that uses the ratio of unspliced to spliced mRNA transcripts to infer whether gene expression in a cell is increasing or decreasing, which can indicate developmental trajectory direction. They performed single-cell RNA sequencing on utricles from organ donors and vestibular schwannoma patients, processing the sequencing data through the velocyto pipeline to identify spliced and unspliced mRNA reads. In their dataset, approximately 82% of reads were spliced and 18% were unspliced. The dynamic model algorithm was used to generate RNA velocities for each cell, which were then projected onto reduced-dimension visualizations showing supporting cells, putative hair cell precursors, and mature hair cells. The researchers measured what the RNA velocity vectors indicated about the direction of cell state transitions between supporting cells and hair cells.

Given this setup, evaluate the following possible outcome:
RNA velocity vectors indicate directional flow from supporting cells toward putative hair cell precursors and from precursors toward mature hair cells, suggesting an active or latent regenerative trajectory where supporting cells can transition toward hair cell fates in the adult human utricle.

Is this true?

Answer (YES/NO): YES